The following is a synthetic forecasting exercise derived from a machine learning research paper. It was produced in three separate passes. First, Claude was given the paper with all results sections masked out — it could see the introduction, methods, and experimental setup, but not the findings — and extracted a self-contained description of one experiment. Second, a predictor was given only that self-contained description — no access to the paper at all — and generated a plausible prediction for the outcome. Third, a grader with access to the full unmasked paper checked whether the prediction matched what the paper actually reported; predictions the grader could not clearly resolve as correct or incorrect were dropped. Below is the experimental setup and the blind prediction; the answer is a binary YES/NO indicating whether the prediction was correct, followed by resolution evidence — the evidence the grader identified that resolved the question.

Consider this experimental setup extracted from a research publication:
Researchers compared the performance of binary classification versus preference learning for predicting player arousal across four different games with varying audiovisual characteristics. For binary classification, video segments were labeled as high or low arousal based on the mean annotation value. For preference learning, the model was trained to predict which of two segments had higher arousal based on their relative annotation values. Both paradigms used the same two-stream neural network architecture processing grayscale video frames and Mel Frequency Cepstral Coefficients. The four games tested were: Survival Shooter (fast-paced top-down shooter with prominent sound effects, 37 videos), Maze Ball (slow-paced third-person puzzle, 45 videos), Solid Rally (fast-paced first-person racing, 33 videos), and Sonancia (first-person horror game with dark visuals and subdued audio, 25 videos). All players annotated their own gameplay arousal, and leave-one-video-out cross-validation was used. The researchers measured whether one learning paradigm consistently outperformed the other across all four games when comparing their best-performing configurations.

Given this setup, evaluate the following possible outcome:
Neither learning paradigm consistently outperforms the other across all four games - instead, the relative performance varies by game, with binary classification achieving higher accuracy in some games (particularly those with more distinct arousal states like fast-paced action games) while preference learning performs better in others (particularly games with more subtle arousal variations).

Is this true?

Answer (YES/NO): NO